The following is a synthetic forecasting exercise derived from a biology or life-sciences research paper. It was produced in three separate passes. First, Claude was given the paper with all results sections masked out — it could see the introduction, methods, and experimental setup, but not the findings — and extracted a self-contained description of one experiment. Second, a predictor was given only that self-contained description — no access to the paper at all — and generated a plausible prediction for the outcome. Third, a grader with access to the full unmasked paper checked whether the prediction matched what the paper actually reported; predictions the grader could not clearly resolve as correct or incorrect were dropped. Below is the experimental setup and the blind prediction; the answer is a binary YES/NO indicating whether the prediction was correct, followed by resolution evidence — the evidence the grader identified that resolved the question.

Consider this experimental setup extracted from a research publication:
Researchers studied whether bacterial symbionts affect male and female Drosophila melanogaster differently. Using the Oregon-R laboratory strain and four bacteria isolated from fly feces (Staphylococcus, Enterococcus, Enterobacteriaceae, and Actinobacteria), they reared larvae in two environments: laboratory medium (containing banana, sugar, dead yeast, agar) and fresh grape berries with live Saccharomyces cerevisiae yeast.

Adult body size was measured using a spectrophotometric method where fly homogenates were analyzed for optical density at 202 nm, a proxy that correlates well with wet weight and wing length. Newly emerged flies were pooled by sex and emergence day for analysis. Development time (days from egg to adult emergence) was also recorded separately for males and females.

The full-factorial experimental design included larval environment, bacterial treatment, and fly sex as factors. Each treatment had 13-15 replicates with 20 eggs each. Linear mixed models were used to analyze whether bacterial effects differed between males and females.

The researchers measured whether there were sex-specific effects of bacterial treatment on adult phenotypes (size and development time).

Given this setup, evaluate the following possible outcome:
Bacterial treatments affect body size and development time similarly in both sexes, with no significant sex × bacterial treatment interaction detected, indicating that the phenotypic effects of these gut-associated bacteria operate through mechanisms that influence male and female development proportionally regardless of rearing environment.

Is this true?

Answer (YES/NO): NO